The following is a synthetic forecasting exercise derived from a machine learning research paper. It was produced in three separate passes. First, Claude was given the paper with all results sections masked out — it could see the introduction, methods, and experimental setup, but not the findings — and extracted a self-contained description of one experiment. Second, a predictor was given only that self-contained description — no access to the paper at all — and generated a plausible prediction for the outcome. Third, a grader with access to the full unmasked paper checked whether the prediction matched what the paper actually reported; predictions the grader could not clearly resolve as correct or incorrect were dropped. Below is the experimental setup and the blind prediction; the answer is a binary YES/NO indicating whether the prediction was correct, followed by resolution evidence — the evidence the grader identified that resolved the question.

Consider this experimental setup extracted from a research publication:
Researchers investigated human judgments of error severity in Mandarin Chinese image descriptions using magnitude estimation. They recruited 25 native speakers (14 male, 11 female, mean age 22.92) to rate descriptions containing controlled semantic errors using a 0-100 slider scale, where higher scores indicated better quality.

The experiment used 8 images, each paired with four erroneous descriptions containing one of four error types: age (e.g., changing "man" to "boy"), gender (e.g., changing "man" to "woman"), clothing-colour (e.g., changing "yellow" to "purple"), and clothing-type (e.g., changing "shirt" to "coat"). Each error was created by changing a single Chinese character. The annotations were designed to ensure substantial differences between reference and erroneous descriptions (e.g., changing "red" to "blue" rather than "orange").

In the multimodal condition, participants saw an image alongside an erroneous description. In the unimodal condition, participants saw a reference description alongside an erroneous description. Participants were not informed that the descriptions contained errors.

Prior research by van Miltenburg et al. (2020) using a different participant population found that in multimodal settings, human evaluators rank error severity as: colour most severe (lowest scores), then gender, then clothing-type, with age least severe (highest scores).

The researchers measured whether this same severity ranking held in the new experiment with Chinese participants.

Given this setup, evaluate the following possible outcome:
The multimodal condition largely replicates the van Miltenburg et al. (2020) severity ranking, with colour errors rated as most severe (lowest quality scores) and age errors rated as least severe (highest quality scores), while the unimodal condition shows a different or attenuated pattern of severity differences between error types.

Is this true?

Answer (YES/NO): NO